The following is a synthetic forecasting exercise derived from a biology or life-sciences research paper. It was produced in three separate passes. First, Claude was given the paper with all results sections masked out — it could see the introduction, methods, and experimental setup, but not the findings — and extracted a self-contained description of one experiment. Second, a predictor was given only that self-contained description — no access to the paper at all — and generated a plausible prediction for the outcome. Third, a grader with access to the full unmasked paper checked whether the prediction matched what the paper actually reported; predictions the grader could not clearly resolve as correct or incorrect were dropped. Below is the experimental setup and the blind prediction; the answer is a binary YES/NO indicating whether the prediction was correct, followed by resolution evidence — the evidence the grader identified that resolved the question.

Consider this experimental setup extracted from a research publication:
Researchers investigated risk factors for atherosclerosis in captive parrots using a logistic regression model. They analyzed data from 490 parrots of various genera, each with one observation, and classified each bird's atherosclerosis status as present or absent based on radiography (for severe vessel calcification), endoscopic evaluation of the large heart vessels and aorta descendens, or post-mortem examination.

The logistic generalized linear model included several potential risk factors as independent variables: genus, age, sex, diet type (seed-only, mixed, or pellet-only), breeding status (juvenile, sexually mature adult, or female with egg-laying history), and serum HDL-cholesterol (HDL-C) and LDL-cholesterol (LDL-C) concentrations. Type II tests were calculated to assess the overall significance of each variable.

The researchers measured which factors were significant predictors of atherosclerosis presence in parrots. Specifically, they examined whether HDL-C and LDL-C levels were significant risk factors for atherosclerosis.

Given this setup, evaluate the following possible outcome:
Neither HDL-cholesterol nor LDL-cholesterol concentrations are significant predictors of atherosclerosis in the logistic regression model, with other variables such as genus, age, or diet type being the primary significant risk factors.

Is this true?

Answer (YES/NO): YES